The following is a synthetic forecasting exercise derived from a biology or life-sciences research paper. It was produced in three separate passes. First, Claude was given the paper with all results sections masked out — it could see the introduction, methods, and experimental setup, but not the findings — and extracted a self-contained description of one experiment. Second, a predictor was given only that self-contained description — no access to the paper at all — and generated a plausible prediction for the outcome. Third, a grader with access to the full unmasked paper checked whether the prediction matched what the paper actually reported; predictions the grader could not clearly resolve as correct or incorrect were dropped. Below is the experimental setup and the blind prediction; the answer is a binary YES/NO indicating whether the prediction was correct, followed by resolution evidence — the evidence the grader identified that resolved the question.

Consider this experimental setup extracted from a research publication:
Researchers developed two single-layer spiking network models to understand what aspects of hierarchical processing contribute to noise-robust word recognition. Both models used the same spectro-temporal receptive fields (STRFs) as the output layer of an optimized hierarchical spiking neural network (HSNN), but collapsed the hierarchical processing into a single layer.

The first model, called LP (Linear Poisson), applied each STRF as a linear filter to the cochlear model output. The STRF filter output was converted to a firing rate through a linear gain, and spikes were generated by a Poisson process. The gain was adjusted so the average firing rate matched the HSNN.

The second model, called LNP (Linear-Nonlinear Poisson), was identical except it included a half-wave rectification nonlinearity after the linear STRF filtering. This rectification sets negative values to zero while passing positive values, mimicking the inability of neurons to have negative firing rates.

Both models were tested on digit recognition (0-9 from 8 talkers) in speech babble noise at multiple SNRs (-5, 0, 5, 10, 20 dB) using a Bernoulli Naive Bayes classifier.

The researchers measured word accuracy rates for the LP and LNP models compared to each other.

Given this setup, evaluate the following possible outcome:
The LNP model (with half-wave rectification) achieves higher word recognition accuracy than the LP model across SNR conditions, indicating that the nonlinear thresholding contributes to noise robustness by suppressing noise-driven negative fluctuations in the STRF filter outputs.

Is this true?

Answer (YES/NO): YES